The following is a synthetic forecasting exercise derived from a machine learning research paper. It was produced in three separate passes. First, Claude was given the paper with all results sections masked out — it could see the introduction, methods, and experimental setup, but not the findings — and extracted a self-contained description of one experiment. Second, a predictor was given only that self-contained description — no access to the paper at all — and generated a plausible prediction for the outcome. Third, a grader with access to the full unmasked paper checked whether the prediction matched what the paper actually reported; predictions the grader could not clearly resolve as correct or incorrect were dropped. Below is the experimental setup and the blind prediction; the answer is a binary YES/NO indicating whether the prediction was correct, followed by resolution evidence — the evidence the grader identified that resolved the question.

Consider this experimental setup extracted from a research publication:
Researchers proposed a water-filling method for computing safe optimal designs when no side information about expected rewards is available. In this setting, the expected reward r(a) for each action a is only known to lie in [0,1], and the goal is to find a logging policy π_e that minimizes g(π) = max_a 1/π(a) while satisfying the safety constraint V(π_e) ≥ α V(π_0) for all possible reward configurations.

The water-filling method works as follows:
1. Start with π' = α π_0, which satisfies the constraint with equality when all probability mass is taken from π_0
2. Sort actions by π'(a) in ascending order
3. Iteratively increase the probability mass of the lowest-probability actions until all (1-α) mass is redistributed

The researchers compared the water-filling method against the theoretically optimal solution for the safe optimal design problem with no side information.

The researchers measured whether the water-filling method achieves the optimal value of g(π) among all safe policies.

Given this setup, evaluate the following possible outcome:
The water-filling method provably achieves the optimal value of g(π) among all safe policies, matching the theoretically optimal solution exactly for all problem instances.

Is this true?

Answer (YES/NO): YES